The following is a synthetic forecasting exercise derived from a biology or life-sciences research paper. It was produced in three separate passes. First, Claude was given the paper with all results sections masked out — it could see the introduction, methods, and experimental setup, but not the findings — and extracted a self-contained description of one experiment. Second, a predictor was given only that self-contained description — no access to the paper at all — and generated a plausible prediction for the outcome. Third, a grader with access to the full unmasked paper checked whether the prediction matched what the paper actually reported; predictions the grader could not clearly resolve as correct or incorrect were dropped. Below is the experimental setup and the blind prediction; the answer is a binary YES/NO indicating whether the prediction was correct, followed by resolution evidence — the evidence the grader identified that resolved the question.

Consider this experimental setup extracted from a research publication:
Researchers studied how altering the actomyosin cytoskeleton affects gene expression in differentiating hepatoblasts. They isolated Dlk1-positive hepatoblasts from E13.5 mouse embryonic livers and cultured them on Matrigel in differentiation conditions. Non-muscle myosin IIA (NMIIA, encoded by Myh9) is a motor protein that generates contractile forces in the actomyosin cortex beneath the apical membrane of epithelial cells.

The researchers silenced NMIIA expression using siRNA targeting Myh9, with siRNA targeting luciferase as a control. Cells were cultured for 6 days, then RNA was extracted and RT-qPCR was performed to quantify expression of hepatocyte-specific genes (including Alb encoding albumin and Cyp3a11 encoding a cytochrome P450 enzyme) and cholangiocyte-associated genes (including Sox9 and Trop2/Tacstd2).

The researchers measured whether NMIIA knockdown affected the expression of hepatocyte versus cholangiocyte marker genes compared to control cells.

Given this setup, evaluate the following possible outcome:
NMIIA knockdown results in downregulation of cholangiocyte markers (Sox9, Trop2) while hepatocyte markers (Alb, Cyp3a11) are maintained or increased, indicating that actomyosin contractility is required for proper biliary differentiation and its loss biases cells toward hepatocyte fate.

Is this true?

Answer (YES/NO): NO